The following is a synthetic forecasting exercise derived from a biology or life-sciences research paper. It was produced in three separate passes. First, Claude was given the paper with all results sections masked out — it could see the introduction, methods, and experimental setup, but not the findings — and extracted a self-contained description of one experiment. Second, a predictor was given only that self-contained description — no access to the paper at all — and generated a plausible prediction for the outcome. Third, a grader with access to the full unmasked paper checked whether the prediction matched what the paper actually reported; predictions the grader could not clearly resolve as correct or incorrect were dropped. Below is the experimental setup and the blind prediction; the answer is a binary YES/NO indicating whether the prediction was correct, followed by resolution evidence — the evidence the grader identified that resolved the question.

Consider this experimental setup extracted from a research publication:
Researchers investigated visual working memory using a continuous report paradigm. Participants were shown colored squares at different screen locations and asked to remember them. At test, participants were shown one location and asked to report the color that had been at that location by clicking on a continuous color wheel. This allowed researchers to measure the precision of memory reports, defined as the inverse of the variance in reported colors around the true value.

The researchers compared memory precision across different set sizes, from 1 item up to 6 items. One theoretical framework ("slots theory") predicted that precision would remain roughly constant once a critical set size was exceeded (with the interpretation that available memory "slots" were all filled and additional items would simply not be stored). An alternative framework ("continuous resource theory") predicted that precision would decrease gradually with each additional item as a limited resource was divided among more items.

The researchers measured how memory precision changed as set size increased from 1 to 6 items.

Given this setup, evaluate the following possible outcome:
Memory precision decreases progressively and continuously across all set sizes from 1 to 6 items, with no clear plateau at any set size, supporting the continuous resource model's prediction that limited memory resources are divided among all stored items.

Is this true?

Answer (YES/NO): YES